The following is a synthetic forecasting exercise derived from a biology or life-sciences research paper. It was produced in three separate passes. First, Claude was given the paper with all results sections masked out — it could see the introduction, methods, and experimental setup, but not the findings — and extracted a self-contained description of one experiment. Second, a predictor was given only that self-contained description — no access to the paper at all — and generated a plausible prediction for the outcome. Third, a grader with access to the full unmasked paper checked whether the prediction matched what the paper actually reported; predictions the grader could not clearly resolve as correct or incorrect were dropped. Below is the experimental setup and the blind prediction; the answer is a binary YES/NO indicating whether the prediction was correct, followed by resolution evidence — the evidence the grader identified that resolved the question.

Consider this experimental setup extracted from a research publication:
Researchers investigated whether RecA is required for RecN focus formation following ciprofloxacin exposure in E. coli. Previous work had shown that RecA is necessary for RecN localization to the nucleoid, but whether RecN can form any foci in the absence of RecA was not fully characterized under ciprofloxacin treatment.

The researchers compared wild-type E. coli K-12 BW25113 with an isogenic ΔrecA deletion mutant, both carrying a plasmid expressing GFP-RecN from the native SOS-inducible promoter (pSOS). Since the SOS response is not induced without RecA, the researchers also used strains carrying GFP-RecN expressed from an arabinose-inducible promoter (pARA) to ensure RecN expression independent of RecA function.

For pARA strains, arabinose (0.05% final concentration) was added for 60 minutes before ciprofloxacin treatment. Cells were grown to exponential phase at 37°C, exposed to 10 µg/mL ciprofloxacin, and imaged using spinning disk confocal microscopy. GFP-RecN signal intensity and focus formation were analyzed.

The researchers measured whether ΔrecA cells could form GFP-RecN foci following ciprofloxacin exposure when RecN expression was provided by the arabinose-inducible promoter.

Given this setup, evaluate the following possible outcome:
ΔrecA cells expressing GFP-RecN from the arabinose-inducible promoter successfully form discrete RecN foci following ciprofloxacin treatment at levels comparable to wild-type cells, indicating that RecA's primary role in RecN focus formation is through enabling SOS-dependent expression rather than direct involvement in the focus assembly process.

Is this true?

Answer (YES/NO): NO